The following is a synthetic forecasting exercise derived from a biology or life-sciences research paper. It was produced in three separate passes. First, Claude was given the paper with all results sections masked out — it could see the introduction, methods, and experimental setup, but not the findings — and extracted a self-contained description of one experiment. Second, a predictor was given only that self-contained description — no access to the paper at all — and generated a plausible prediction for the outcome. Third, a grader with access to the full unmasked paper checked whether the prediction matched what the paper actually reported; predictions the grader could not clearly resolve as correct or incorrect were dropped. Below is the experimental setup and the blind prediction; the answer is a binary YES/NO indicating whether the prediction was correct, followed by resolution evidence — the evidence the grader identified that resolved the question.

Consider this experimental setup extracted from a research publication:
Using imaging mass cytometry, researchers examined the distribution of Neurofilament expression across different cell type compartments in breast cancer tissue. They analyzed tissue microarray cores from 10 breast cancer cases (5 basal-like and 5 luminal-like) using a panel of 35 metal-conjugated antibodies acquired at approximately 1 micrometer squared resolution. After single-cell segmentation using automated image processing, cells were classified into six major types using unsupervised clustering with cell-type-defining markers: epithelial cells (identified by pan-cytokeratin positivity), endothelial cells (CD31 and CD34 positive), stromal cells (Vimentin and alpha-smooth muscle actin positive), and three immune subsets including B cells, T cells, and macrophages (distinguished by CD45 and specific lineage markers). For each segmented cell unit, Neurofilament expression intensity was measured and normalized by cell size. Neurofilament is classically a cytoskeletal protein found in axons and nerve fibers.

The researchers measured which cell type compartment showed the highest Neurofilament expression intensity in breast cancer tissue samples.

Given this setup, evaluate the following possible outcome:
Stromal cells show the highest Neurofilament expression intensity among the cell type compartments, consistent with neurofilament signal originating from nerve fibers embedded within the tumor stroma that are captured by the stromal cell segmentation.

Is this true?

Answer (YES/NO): NO